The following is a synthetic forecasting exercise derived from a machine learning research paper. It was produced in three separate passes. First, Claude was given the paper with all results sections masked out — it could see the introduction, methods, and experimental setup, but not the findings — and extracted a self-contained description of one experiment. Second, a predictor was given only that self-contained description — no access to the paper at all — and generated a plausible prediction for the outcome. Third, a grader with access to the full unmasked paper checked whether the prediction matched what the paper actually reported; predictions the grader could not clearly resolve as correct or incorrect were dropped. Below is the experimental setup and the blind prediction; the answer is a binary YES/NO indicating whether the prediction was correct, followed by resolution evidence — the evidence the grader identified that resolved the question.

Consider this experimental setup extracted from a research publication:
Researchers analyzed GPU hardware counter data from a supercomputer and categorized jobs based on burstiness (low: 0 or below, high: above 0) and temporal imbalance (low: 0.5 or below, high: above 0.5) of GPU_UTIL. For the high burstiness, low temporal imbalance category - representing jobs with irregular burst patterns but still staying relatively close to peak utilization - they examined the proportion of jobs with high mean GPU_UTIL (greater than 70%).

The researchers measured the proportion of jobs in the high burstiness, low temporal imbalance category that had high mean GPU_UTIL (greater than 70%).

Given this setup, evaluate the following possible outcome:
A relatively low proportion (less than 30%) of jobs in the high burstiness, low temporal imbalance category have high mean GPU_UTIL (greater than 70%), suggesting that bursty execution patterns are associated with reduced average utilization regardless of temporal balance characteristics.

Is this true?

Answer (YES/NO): NO